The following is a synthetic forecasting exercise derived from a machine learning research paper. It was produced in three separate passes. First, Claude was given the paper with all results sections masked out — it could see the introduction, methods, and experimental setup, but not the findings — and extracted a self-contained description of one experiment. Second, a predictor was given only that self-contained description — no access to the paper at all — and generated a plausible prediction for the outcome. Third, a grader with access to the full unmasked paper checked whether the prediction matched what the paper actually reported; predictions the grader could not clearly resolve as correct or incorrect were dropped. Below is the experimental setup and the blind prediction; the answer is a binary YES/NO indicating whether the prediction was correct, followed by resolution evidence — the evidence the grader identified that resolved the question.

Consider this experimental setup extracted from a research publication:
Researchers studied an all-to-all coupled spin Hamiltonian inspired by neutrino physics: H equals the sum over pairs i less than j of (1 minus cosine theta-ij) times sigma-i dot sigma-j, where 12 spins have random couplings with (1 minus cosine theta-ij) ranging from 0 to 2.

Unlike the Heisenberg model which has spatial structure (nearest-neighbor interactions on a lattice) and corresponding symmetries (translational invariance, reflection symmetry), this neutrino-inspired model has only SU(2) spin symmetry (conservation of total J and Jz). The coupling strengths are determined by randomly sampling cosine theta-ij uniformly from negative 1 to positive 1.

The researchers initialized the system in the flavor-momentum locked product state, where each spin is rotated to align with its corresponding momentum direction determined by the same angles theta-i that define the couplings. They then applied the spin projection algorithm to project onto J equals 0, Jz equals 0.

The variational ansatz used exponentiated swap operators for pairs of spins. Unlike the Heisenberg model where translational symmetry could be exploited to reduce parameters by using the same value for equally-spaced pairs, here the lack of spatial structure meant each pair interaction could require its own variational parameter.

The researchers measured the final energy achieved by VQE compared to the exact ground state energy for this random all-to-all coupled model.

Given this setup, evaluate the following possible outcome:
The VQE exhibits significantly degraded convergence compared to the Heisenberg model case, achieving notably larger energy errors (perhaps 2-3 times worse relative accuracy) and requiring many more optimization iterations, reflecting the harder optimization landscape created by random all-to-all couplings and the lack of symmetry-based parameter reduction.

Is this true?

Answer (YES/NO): NO